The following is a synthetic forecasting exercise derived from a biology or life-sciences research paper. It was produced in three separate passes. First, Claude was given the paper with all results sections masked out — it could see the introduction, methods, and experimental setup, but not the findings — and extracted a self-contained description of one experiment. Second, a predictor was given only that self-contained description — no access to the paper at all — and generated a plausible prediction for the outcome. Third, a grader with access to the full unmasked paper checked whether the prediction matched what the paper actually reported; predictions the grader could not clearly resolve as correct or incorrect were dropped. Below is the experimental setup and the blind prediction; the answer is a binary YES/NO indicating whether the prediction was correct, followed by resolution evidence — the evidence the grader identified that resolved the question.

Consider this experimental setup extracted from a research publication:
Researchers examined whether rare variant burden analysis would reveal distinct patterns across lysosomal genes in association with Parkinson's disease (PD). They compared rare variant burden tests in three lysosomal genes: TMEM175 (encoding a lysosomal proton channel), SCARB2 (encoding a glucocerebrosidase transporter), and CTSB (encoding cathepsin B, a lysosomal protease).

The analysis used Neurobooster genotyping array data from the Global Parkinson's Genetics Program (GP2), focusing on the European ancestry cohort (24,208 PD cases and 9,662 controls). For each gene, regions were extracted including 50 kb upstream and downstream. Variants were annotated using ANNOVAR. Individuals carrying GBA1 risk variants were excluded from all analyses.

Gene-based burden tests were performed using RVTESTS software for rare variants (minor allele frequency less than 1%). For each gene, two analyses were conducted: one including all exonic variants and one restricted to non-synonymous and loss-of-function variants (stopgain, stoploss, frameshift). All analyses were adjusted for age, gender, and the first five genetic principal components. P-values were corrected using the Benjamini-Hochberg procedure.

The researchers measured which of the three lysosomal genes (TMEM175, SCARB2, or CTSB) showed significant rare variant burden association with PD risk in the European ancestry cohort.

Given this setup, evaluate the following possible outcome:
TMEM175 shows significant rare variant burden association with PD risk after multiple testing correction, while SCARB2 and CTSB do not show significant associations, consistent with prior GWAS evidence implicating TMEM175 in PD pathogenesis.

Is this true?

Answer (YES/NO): NO